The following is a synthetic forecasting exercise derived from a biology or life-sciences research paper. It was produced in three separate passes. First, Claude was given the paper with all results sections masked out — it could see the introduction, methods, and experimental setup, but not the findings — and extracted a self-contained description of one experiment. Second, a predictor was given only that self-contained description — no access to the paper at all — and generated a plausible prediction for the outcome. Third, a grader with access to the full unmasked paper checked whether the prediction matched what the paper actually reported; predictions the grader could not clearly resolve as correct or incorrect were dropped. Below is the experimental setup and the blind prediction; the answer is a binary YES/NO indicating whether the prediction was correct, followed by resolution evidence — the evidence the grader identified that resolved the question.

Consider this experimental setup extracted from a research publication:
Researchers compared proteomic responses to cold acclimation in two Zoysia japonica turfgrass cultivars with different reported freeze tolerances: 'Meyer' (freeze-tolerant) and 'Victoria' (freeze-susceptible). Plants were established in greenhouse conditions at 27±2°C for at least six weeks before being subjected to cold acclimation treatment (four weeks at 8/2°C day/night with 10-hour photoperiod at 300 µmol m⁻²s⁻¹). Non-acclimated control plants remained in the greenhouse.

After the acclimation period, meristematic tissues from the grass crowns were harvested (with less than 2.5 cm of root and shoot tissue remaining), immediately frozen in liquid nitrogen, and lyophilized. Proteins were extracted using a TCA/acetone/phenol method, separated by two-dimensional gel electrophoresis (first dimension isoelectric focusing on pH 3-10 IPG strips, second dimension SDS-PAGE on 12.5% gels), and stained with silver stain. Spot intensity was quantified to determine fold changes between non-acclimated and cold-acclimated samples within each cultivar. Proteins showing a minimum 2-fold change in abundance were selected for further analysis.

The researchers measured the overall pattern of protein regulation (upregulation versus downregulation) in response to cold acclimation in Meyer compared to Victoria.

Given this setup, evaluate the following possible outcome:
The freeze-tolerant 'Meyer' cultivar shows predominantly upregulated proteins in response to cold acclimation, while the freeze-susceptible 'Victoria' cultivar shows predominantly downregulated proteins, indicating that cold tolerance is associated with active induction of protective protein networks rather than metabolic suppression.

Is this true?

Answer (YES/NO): YES